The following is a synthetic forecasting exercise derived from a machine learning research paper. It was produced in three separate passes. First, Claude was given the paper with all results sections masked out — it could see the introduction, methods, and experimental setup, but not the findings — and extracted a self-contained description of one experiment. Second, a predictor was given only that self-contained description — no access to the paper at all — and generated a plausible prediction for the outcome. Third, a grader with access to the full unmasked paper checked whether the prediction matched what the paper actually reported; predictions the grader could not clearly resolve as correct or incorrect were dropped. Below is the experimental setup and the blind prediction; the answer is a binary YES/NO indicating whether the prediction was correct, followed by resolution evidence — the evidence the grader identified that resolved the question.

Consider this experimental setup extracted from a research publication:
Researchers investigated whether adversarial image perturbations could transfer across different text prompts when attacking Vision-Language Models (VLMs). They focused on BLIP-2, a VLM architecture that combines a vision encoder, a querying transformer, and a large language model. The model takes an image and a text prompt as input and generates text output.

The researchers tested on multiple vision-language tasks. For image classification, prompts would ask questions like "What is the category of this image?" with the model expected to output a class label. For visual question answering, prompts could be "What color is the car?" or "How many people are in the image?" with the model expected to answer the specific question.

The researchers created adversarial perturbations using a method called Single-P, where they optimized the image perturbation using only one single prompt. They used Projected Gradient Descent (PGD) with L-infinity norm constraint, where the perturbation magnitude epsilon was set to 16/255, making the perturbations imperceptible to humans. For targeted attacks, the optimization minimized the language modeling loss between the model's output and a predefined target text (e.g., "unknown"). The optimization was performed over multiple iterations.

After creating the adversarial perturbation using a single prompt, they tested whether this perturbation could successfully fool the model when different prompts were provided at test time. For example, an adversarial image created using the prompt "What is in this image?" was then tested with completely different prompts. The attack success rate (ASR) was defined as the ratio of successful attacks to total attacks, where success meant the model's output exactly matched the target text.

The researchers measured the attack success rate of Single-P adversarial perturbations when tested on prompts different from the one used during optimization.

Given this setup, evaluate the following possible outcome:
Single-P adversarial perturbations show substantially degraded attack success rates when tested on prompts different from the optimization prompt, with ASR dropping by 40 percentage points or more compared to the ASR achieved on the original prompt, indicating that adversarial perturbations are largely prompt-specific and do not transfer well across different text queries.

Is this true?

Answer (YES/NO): YES